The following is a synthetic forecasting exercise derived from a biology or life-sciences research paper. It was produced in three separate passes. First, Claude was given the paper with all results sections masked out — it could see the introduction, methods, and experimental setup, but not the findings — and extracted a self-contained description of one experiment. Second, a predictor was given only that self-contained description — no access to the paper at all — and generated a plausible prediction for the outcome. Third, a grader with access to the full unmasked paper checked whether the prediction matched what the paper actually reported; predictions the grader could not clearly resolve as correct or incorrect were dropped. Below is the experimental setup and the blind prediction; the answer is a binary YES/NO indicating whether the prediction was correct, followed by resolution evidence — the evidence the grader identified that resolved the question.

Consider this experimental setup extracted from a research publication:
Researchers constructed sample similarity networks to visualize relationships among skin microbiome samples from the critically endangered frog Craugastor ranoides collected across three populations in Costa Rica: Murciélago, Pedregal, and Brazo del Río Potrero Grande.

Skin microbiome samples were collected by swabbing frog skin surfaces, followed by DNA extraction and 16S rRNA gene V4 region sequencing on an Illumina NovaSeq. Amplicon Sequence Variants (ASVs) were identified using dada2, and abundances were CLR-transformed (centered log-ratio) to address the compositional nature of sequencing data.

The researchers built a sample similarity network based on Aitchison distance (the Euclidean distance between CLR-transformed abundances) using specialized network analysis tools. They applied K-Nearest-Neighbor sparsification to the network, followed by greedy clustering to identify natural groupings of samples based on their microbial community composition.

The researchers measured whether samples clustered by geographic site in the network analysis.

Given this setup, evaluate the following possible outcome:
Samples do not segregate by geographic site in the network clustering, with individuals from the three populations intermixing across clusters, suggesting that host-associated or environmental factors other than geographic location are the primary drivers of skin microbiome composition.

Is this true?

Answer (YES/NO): YES